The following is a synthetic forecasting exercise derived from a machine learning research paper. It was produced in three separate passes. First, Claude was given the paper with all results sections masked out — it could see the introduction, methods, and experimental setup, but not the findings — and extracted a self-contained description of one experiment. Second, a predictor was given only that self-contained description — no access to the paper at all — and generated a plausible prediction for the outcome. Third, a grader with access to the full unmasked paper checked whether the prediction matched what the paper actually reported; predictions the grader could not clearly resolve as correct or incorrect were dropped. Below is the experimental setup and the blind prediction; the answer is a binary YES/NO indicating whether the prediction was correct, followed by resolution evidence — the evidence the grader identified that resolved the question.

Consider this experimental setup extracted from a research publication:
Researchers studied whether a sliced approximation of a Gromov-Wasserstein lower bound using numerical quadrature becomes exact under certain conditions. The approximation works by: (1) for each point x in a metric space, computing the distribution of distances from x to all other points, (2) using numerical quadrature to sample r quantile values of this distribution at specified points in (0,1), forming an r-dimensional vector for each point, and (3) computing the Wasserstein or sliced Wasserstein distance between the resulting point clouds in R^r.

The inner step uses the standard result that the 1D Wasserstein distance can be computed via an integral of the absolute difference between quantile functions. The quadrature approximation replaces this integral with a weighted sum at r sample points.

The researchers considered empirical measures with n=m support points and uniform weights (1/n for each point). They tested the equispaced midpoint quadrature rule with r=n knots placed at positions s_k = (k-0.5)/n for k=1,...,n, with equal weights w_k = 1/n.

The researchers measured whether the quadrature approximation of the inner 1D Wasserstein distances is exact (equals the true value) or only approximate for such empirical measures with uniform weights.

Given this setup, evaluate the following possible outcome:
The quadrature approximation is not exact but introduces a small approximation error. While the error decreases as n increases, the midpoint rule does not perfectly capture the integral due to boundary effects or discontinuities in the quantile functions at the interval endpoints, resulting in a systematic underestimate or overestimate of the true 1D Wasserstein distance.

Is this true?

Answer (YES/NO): NO